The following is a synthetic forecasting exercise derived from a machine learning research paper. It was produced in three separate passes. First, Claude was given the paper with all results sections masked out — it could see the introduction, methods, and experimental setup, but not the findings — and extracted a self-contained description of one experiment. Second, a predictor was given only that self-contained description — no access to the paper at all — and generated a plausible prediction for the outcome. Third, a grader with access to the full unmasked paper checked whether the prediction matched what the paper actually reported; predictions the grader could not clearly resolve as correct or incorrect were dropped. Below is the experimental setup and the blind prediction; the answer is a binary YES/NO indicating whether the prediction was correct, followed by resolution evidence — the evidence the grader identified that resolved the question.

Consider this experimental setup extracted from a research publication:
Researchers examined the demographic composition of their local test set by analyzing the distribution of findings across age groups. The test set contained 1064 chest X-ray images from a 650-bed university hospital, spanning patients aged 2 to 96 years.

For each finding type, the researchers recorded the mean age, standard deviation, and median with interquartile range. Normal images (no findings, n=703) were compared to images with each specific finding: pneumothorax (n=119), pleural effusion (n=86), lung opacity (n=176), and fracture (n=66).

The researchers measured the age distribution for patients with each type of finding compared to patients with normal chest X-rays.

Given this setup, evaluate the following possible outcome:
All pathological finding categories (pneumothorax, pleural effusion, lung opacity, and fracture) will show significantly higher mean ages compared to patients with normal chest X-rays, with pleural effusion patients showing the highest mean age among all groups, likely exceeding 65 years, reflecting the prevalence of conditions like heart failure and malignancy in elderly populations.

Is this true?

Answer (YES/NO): NO